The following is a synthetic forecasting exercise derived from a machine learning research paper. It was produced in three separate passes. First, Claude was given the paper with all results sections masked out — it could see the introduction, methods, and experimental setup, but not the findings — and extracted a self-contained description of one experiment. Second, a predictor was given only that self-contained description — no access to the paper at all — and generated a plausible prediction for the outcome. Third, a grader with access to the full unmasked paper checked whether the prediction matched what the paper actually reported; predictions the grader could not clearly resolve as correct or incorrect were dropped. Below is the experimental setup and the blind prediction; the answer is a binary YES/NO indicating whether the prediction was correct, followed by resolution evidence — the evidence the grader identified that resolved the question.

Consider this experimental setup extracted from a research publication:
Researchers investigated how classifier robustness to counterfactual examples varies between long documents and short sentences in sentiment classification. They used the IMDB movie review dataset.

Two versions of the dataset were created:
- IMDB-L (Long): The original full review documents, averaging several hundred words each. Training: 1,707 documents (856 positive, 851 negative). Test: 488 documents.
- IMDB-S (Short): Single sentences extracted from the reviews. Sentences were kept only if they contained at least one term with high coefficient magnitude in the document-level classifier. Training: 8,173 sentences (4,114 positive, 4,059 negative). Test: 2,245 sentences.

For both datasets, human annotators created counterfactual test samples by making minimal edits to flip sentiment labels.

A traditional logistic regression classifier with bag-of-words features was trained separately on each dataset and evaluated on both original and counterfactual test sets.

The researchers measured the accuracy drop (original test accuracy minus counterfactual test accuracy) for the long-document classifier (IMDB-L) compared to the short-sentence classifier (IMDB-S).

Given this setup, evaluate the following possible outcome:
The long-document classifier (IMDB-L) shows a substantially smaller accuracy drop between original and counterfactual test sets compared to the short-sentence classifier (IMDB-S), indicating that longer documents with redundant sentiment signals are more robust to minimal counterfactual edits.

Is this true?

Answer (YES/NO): NO